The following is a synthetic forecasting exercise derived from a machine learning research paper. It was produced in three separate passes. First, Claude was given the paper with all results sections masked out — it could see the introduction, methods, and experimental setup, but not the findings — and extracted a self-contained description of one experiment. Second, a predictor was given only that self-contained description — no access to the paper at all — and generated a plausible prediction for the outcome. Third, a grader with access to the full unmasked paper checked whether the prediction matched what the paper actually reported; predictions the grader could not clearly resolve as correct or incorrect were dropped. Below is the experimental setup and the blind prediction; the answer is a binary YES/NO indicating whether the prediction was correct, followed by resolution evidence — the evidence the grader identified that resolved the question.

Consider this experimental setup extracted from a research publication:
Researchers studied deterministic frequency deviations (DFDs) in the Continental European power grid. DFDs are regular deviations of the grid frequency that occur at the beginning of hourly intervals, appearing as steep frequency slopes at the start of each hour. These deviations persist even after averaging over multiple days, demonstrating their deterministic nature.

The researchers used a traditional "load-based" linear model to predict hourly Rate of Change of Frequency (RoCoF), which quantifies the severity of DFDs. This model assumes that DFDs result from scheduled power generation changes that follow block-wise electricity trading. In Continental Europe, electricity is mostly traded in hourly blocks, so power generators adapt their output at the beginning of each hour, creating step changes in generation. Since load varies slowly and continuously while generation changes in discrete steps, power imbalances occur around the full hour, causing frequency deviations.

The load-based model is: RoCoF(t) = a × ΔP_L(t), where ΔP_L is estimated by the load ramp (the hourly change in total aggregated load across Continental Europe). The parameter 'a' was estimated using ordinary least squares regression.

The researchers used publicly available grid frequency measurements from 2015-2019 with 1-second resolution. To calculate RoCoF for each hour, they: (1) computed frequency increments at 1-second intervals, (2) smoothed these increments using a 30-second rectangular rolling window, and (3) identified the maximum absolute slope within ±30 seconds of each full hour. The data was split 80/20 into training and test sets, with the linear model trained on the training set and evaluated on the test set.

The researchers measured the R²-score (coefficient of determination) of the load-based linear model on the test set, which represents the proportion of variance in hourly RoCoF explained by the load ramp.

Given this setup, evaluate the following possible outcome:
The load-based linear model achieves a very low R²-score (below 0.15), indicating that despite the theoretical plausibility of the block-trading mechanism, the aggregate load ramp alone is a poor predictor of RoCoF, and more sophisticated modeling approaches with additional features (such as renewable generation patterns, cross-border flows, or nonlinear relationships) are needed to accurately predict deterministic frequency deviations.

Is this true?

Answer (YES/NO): NO